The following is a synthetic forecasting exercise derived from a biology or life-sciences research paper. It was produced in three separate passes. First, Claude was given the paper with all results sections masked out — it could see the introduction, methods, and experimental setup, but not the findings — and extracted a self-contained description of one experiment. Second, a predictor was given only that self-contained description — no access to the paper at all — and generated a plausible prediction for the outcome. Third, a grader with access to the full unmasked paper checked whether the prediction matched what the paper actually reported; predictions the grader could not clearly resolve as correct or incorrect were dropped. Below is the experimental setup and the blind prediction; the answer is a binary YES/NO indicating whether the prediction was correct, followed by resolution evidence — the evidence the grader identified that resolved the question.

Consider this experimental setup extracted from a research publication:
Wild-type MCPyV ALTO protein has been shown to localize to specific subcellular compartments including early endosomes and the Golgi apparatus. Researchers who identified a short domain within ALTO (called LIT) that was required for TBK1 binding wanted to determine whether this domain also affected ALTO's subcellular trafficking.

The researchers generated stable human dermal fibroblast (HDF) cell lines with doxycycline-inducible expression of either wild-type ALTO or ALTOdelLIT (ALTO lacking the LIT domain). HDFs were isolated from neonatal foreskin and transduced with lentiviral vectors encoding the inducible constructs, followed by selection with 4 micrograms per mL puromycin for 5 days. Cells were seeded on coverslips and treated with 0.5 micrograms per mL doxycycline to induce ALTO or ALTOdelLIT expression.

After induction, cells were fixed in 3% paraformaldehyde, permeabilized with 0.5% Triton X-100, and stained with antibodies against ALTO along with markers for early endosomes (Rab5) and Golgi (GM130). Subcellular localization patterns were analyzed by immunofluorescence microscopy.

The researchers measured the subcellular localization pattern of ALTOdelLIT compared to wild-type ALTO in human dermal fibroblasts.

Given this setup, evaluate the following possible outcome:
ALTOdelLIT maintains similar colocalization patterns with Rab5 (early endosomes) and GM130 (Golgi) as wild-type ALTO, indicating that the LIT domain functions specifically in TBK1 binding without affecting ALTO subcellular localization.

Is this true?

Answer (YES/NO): YES